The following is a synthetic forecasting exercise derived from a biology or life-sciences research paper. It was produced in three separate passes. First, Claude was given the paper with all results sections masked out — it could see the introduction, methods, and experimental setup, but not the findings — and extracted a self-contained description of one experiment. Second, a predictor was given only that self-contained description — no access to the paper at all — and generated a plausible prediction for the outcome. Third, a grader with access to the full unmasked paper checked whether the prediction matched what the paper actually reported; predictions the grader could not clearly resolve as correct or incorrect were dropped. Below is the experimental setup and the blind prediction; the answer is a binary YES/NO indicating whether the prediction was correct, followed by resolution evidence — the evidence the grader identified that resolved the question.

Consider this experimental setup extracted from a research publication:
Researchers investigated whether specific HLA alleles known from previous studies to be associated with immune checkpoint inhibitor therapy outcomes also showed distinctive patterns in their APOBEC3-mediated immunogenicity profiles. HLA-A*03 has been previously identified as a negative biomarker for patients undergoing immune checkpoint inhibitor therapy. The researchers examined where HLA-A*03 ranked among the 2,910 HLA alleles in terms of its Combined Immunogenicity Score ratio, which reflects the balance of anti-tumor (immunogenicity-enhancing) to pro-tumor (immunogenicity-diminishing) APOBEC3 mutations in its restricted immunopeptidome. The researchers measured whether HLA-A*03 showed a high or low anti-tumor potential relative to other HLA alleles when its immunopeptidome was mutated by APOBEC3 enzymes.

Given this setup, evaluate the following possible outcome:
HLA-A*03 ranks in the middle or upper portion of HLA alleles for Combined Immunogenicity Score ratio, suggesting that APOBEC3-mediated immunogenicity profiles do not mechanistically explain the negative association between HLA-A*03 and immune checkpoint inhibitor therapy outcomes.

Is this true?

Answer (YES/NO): NO